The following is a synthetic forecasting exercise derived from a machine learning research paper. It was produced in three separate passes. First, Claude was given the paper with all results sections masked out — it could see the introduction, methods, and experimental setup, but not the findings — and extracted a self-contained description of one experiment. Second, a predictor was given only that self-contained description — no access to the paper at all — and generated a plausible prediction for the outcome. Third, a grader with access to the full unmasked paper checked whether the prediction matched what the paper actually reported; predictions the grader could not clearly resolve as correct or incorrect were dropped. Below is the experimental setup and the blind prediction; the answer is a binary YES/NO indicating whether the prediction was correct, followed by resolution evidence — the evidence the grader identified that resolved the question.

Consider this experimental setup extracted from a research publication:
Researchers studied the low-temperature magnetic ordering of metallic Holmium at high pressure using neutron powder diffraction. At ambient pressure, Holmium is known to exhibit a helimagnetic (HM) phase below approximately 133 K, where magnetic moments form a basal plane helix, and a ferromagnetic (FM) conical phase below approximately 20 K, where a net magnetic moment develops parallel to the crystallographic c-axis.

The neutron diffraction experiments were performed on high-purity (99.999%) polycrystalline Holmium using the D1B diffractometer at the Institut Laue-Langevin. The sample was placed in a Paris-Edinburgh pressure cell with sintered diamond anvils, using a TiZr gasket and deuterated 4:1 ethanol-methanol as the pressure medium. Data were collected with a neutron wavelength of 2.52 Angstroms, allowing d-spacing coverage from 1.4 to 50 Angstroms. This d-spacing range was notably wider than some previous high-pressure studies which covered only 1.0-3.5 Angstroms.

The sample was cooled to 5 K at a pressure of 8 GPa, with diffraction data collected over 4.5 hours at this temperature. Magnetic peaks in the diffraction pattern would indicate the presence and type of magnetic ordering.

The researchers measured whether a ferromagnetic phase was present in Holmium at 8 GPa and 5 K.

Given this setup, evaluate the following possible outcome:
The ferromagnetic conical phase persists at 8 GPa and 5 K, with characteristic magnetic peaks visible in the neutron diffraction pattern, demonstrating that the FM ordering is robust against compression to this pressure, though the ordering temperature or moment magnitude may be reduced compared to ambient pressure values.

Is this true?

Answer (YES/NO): NO